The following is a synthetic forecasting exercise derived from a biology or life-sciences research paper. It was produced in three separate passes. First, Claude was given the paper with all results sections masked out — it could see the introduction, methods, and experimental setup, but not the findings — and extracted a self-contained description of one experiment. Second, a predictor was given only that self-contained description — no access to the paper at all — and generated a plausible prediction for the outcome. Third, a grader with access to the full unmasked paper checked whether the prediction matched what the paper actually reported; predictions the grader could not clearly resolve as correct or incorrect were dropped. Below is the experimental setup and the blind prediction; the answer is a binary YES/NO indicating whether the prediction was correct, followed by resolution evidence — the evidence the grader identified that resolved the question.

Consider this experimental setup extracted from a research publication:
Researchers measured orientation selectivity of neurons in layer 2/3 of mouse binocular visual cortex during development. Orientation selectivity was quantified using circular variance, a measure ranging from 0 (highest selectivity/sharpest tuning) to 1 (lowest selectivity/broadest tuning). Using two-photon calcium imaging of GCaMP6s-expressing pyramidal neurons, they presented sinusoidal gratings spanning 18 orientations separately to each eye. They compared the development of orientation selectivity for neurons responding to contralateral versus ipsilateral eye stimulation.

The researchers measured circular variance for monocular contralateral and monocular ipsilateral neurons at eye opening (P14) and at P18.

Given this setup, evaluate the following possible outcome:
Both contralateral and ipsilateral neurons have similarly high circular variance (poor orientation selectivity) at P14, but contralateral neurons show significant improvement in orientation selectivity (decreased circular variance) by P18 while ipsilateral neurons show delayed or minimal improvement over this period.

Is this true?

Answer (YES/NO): NO